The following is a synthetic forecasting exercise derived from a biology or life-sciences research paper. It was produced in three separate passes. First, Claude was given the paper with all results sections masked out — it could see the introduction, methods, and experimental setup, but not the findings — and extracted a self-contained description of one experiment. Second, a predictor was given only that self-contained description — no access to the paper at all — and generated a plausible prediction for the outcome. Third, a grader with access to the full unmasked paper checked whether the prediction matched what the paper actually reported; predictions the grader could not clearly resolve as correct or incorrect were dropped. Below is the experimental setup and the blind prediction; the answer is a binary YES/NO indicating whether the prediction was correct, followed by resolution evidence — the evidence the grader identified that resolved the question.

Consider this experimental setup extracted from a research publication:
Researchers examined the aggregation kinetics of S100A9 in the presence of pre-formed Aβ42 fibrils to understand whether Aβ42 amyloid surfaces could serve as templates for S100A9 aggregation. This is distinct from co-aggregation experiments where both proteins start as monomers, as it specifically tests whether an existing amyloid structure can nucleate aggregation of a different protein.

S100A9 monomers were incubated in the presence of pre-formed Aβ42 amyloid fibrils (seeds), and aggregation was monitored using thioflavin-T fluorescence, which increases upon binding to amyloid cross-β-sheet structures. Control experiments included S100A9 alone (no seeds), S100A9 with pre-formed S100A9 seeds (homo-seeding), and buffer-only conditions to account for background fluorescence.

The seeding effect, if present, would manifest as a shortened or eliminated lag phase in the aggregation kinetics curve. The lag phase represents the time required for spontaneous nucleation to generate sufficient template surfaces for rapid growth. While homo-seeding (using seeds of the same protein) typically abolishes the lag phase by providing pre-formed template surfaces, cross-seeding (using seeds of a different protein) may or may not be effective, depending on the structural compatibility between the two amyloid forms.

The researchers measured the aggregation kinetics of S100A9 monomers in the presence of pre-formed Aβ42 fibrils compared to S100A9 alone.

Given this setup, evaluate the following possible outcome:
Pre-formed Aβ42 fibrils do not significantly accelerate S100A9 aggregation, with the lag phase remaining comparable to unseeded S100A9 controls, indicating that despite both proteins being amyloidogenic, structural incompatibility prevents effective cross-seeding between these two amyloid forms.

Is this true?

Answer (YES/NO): YES